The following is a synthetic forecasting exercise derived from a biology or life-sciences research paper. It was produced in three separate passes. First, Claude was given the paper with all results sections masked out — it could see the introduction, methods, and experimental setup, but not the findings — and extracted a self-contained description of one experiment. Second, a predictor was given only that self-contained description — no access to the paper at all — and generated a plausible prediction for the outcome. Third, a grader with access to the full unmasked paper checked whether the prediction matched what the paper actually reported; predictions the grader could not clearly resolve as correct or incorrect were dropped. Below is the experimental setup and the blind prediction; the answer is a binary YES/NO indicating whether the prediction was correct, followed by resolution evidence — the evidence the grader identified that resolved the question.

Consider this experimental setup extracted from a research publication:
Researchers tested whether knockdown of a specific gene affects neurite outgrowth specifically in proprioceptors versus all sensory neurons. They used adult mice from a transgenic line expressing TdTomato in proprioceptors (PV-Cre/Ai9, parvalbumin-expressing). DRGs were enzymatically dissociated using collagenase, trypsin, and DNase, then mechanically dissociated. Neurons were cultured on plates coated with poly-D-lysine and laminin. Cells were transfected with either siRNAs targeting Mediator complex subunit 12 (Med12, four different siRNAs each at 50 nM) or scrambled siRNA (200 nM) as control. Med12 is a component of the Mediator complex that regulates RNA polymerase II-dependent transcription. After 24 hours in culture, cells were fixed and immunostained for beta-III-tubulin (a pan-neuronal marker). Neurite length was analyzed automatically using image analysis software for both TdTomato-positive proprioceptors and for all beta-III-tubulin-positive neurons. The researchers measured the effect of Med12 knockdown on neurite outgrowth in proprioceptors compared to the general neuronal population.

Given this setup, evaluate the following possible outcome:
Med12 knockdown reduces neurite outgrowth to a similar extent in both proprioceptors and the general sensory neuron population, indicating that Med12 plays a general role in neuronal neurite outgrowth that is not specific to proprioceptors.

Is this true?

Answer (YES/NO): NO